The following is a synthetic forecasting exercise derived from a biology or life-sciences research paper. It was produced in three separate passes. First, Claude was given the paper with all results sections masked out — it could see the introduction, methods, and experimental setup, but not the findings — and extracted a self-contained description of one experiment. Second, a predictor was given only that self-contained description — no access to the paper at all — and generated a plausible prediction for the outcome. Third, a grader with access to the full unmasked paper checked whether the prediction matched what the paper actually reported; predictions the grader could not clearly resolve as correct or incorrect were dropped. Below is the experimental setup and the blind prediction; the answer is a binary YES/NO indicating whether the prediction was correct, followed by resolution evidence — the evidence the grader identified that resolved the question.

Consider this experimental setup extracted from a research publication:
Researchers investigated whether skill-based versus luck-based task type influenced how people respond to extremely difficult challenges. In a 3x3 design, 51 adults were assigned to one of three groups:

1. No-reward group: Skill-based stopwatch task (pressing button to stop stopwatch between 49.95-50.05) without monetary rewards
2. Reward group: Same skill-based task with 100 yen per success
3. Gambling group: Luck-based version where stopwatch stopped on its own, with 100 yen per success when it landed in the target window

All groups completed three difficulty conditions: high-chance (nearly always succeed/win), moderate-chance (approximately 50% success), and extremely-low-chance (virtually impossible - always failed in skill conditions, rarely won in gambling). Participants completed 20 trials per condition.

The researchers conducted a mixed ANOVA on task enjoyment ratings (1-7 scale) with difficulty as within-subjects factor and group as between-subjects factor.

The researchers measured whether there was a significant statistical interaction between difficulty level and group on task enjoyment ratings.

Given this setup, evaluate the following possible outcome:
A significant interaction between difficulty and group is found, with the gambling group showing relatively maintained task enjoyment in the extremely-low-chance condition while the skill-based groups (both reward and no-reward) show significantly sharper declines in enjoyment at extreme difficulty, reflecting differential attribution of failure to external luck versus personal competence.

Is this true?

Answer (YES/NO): NO